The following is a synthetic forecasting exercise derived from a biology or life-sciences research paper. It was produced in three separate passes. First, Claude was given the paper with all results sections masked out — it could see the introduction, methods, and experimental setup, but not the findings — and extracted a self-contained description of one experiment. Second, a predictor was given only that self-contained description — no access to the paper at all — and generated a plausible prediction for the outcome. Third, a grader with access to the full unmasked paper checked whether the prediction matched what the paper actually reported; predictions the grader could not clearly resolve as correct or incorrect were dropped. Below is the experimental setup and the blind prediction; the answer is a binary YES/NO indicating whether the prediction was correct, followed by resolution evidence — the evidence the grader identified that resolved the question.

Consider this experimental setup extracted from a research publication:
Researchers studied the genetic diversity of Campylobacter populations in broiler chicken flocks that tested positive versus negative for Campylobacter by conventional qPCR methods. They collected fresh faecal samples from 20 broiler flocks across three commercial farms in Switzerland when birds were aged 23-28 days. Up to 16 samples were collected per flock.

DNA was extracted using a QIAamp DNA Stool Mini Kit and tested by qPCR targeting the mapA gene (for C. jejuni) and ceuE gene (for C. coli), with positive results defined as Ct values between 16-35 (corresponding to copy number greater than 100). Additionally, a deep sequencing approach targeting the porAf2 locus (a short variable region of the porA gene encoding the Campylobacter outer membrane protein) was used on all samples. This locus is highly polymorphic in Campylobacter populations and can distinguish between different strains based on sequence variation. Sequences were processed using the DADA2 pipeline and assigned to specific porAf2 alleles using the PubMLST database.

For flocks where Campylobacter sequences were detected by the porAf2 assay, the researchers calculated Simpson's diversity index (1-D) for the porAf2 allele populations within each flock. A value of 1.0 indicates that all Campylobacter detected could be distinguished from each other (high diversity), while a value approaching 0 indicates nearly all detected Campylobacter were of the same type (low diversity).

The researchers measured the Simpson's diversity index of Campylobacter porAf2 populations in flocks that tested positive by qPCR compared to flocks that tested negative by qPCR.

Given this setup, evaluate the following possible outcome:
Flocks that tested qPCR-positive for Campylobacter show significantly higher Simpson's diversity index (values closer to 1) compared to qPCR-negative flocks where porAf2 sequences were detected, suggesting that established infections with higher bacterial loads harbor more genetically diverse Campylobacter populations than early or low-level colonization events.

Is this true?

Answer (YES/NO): NO